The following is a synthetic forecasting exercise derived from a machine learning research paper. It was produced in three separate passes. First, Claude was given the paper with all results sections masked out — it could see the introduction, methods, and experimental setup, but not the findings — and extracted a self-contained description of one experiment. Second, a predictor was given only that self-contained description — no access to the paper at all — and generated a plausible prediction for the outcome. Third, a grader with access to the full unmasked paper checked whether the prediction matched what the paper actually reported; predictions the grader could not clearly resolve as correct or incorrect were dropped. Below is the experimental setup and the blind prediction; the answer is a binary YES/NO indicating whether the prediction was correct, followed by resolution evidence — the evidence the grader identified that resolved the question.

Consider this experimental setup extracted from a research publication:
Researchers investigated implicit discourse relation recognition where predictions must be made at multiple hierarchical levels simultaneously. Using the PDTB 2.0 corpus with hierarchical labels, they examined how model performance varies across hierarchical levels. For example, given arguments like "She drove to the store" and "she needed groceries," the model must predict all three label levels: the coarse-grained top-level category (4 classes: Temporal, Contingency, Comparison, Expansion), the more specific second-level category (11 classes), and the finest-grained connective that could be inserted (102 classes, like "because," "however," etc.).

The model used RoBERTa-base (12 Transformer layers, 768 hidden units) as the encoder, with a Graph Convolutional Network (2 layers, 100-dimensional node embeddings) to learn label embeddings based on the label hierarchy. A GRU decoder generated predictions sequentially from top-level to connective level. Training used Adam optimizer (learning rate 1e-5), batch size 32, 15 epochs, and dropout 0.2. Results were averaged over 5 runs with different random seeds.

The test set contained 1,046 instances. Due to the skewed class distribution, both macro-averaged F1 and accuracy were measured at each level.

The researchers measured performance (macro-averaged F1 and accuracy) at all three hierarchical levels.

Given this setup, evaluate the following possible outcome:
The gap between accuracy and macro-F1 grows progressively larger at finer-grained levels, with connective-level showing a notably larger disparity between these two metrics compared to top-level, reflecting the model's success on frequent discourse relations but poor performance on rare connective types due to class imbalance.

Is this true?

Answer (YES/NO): YES